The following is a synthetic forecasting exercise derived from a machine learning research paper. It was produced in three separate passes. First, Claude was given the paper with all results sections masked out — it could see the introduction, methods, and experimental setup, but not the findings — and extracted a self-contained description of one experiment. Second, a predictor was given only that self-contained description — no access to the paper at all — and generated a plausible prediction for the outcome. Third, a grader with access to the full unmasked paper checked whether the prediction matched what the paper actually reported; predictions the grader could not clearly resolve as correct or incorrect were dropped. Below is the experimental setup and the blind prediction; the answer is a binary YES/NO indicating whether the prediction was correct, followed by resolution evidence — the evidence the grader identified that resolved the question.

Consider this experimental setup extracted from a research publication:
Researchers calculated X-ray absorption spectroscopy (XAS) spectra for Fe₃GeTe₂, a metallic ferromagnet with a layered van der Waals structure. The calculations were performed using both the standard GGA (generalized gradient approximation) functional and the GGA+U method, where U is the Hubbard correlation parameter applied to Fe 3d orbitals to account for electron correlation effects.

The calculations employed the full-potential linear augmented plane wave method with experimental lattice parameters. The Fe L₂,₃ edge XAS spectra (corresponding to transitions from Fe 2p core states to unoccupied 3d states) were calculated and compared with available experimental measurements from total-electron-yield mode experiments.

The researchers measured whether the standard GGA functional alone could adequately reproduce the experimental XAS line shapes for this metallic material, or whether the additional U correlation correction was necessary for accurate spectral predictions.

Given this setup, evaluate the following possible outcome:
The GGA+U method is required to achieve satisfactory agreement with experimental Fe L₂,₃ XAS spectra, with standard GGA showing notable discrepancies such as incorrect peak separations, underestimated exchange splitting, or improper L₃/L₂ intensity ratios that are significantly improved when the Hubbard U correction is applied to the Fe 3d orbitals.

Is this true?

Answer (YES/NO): NO